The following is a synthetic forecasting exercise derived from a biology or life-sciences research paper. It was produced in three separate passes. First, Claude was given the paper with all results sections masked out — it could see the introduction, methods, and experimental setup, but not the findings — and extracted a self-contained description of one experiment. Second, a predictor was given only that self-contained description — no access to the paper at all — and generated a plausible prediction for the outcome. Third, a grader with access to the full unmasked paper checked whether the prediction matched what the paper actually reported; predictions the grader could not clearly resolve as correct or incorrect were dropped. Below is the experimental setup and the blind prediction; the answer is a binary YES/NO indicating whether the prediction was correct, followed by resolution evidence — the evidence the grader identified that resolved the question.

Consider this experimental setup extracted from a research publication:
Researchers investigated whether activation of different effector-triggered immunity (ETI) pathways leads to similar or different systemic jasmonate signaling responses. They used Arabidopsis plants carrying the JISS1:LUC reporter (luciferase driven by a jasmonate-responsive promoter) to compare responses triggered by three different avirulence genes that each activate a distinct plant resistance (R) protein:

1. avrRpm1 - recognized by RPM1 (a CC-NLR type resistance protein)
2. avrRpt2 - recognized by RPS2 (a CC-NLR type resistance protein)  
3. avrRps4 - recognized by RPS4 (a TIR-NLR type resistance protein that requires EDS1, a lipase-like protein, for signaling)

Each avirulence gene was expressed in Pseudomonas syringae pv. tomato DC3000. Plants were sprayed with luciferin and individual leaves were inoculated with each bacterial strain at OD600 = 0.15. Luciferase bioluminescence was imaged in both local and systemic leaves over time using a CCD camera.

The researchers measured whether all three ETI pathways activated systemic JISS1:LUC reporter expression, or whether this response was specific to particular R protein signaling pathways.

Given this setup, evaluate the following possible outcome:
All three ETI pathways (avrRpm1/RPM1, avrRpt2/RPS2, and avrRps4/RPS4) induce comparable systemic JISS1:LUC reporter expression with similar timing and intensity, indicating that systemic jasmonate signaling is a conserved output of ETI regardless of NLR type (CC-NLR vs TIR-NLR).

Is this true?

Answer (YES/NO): NO